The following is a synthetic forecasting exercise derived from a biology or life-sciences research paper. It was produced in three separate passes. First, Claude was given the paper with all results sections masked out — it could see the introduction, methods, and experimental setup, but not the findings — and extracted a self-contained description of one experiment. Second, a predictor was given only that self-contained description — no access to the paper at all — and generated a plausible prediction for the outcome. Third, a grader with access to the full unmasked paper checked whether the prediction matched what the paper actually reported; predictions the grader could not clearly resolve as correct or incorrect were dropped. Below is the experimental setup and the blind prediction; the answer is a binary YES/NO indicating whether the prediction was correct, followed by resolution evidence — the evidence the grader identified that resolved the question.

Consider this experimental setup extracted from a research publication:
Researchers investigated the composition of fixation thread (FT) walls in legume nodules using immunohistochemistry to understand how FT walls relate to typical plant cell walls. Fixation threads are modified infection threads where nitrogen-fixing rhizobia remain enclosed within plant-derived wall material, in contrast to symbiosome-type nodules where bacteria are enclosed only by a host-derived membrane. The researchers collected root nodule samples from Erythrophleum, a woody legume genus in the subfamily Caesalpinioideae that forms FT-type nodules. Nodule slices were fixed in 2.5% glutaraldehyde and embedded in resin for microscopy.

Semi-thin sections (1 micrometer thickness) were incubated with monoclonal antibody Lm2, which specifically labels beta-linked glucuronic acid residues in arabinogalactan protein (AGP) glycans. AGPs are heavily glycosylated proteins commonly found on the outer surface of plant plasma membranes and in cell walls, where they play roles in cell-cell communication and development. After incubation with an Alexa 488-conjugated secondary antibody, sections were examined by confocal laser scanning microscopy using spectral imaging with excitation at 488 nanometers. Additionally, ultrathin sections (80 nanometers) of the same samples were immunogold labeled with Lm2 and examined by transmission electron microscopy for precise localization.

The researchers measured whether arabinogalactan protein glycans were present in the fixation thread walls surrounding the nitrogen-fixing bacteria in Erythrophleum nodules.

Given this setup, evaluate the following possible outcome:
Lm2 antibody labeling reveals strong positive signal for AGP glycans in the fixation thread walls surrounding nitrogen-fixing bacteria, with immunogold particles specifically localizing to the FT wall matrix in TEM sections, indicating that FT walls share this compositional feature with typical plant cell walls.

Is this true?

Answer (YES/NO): YES